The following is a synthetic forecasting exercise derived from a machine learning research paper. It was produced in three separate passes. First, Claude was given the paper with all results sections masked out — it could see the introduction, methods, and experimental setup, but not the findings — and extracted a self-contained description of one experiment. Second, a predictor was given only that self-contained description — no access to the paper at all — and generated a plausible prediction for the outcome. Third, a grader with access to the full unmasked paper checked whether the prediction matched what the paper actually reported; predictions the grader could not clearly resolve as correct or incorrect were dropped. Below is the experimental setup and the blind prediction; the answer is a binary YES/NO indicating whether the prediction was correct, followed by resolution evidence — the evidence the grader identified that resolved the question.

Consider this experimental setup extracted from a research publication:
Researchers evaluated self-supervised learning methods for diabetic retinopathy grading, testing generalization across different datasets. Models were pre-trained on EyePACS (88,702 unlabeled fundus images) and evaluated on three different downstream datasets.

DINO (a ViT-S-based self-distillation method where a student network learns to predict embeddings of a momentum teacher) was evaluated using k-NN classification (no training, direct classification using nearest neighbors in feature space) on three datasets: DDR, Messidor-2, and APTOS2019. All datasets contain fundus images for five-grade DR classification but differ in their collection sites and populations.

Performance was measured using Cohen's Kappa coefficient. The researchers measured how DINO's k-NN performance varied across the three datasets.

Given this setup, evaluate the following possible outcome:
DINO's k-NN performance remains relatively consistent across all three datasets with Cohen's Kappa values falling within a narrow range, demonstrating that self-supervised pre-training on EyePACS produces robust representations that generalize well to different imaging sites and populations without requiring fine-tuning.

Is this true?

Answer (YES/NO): NO